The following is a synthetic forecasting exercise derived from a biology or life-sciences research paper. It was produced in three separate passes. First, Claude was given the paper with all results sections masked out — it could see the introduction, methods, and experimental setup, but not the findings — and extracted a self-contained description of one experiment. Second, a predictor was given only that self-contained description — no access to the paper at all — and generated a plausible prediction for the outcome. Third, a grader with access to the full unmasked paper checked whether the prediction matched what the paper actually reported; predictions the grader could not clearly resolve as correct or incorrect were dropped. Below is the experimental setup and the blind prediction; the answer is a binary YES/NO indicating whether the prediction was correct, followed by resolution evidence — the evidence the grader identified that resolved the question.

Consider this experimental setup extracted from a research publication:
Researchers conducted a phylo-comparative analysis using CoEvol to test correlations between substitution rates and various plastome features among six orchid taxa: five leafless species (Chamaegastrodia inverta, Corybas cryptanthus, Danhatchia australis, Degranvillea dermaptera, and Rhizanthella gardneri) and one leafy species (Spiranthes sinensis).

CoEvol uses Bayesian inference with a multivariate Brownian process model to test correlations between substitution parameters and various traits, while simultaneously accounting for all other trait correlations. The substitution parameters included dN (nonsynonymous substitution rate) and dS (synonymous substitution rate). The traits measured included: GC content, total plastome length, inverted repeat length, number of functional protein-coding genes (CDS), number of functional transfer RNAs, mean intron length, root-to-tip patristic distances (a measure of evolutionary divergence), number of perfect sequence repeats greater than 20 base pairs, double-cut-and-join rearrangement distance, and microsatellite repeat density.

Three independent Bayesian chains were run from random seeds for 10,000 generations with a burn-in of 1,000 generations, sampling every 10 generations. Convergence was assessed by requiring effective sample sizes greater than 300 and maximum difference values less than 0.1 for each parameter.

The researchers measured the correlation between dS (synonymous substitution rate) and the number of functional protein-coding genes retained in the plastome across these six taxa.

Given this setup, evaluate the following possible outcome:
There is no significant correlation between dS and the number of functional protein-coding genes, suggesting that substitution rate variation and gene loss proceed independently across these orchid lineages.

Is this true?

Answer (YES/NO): NO